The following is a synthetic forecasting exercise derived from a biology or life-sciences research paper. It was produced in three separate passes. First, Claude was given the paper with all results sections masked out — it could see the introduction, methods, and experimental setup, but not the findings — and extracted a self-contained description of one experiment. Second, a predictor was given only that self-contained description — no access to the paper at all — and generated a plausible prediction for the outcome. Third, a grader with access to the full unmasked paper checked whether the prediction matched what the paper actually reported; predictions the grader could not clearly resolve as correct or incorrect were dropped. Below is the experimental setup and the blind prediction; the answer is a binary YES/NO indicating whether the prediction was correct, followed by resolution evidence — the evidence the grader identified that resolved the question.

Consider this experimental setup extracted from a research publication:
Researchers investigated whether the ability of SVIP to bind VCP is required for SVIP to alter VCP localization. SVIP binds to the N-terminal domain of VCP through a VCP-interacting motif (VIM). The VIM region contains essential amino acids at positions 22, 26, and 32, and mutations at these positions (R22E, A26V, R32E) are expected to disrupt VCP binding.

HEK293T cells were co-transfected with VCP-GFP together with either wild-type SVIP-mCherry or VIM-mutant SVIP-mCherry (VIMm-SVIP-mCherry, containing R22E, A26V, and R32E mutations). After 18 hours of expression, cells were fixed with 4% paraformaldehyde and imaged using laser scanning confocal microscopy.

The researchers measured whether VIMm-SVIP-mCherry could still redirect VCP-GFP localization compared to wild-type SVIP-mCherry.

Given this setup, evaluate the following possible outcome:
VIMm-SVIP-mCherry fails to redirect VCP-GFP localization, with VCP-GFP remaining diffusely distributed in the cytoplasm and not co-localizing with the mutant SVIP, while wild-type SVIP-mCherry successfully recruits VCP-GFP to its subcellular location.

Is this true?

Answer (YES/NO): YES